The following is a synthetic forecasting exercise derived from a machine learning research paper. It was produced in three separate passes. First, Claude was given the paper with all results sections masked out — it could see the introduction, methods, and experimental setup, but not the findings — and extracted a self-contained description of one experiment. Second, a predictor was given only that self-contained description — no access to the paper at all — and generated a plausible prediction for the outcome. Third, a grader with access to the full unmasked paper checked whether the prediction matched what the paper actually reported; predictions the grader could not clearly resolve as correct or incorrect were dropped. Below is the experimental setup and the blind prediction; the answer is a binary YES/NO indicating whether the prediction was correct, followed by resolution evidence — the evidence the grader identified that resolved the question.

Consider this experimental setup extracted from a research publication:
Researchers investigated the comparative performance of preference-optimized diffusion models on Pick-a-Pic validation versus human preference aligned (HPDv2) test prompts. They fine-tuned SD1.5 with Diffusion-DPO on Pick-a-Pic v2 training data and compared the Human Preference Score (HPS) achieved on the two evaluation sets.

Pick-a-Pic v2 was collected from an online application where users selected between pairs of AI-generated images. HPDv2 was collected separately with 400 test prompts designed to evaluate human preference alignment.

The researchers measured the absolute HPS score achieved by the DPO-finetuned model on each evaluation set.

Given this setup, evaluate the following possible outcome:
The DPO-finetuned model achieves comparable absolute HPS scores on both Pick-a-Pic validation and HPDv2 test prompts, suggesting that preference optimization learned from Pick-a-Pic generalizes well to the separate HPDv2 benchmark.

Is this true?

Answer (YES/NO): NO